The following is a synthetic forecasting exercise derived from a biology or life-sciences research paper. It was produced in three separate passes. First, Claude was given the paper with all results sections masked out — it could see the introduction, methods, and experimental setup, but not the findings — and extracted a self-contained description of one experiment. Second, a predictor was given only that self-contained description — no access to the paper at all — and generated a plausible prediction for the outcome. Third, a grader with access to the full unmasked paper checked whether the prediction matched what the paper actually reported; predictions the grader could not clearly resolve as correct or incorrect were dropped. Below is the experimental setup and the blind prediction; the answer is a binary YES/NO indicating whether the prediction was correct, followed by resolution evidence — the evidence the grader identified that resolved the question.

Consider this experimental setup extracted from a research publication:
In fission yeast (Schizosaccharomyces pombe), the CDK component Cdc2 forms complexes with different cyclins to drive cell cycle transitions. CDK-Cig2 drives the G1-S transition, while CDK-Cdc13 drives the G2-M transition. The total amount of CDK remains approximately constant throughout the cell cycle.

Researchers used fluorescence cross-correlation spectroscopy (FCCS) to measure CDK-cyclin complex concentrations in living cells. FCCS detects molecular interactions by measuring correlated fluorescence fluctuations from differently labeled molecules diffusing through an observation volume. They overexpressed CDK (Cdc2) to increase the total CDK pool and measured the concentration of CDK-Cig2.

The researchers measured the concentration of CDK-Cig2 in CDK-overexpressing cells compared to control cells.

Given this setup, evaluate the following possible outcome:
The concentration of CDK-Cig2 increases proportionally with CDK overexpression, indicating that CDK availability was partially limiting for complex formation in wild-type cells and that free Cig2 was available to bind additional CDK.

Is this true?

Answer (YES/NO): NO